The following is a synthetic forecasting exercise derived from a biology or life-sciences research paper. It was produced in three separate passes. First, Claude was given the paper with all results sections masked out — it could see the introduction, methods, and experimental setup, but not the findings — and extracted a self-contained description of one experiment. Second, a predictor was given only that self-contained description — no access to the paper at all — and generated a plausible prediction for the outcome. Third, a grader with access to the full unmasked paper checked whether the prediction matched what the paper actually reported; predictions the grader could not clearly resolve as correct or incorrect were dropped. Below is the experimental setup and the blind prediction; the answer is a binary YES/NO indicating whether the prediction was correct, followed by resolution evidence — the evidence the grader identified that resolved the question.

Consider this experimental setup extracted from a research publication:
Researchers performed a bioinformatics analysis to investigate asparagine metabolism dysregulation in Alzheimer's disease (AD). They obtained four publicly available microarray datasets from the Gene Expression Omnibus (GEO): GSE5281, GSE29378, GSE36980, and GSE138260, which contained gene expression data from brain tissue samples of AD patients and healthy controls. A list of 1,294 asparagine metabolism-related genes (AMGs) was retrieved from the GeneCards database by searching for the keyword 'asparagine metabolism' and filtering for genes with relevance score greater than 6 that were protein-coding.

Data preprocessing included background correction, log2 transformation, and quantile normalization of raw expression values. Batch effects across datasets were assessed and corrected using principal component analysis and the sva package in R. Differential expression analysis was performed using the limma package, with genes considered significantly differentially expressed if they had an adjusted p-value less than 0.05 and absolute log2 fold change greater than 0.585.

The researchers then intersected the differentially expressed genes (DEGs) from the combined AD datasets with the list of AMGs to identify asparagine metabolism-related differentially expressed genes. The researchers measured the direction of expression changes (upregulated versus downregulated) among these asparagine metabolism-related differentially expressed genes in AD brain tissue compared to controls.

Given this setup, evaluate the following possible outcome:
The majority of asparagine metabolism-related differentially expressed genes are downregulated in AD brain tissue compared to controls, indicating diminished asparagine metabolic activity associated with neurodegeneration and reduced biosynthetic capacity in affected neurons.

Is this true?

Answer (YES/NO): YES